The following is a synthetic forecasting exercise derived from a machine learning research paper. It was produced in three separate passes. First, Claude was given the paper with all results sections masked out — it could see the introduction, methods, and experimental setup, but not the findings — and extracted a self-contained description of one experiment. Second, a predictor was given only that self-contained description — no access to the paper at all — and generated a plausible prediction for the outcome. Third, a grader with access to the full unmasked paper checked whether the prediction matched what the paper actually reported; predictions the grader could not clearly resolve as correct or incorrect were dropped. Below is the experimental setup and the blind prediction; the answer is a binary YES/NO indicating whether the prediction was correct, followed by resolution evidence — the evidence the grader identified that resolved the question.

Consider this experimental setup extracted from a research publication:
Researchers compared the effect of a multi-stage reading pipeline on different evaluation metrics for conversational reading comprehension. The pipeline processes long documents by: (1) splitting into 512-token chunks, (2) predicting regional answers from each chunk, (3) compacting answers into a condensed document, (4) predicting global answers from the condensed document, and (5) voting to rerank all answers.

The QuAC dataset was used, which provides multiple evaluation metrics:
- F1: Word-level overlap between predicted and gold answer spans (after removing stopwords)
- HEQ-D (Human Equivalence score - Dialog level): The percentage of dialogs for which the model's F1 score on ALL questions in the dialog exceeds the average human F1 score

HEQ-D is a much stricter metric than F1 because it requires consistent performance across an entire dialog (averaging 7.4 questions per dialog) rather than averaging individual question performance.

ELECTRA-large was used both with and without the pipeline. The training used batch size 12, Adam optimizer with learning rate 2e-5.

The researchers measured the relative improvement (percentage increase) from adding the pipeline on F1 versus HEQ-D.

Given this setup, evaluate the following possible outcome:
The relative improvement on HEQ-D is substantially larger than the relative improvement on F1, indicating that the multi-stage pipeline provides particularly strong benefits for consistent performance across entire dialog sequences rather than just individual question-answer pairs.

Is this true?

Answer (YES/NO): YES